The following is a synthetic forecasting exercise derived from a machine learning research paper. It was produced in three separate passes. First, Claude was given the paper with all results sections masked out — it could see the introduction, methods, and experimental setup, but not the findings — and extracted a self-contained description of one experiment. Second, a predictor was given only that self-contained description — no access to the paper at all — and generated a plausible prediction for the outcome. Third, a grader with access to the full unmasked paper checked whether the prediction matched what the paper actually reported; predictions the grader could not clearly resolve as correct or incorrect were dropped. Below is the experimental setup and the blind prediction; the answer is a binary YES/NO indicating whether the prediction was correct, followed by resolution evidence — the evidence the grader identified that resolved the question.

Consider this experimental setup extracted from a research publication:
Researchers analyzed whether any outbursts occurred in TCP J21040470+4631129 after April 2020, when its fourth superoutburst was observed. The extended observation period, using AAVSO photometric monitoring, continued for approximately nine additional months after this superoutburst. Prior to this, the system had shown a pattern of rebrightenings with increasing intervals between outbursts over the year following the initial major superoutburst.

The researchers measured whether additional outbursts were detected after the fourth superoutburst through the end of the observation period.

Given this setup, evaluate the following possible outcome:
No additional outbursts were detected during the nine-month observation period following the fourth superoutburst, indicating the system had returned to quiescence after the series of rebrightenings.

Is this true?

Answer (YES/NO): YES